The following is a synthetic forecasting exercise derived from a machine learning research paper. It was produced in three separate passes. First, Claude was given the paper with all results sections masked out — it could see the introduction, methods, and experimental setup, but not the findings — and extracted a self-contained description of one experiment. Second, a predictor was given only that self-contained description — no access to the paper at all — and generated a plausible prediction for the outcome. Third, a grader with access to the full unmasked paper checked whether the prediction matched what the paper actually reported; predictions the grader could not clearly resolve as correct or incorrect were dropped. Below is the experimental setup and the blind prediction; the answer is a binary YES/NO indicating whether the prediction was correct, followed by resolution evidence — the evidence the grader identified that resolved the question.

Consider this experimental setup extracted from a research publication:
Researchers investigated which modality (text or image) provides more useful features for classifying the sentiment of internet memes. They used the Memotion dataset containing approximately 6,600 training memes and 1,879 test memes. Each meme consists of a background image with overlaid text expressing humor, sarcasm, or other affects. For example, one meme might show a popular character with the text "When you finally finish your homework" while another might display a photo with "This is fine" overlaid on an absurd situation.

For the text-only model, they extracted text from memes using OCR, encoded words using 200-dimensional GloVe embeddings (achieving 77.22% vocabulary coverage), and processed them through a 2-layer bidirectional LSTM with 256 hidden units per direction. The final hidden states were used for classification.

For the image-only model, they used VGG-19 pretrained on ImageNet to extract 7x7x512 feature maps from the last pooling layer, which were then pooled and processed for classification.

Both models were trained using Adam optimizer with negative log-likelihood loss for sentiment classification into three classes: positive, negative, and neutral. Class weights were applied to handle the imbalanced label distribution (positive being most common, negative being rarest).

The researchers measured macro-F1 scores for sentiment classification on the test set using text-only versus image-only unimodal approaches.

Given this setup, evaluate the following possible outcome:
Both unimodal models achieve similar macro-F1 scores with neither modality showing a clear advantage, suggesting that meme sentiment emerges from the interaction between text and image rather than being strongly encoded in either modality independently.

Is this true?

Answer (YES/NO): NO